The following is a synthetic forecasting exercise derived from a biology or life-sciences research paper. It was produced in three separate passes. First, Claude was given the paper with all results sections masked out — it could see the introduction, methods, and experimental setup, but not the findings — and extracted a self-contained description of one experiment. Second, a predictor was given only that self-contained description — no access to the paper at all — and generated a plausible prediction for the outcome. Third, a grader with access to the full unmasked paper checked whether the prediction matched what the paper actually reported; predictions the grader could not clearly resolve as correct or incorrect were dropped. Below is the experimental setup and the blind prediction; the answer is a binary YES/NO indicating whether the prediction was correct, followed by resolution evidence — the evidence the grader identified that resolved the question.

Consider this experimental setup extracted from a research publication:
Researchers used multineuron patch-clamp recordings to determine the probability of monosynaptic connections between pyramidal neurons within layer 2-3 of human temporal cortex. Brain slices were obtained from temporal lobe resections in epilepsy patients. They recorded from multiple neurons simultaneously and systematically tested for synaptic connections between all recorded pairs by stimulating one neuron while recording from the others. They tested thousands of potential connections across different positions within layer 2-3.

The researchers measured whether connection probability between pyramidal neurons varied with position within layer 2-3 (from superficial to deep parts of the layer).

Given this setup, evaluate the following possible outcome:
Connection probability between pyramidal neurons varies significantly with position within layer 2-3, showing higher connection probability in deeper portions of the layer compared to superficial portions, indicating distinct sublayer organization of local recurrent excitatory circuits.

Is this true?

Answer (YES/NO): NO